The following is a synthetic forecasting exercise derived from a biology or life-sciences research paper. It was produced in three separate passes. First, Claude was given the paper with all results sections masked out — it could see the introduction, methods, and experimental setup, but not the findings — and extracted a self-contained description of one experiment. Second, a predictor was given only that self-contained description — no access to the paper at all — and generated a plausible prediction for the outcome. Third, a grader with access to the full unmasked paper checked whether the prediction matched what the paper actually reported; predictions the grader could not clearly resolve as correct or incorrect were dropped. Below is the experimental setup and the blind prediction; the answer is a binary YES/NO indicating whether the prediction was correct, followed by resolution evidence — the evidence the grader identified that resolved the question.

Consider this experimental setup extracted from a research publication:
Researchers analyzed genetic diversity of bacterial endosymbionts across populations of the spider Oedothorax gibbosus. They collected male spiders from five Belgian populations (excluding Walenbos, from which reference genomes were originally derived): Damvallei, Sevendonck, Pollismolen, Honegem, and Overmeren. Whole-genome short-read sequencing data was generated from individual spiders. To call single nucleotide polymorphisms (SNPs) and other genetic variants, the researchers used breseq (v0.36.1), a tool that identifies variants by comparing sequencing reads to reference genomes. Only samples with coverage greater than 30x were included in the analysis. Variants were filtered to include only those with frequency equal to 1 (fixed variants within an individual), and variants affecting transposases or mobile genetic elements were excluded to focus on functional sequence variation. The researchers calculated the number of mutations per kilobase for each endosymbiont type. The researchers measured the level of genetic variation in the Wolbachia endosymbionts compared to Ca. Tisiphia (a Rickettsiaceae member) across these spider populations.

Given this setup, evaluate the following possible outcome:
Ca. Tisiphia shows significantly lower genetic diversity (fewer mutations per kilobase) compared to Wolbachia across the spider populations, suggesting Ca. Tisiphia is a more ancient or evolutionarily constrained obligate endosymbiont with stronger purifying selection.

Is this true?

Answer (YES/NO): NO